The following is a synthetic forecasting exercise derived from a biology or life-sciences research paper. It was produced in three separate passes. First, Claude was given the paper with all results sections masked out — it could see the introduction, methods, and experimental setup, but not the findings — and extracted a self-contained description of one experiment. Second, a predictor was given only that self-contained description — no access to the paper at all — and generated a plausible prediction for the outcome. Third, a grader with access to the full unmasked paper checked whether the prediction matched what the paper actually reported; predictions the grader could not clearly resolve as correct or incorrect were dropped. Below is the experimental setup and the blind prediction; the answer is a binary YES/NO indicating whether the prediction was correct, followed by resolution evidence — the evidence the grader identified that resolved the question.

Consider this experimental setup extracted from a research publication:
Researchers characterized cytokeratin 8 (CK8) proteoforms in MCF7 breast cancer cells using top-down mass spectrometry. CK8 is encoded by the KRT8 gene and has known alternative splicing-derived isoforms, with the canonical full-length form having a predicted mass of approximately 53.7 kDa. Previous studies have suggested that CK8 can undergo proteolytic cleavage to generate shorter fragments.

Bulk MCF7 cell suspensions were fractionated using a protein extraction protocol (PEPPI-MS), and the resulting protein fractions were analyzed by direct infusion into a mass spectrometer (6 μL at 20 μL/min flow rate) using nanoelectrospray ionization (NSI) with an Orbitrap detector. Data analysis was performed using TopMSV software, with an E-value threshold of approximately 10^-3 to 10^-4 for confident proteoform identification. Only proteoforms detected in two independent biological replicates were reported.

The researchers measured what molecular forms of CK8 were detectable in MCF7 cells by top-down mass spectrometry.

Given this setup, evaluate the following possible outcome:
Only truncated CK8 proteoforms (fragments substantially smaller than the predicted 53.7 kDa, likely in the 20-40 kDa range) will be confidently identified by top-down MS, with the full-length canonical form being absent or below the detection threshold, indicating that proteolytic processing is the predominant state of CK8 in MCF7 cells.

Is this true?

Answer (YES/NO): NO